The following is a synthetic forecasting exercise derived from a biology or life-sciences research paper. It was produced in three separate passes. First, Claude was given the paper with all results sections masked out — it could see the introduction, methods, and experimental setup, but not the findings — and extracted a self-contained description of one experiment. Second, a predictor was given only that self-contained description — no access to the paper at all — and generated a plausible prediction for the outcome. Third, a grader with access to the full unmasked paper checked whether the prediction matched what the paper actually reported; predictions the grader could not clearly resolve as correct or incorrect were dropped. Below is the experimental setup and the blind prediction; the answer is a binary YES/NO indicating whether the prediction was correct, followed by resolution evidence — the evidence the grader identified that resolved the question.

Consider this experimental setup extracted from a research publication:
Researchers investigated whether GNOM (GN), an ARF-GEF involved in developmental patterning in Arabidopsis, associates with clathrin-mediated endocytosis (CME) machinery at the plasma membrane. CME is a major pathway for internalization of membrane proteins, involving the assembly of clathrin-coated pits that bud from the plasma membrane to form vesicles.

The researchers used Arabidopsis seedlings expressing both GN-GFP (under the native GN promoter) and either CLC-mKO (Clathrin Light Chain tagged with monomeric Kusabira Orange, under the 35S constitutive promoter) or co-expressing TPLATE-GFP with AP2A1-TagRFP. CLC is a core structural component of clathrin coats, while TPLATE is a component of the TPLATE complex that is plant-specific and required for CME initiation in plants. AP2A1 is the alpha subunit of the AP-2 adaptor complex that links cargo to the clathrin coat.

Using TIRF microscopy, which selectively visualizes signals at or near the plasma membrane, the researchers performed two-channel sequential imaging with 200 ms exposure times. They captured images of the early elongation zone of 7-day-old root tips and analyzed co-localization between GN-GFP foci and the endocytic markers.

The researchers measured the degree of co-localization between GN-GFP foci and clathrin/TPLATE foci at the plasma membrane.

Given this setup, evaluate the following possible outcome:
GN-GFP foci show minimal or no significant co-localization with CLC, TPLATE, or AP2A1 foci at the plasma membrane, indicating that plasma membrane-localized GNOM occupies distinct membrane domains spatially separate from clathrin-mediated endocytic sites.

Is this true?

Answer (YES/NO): YES